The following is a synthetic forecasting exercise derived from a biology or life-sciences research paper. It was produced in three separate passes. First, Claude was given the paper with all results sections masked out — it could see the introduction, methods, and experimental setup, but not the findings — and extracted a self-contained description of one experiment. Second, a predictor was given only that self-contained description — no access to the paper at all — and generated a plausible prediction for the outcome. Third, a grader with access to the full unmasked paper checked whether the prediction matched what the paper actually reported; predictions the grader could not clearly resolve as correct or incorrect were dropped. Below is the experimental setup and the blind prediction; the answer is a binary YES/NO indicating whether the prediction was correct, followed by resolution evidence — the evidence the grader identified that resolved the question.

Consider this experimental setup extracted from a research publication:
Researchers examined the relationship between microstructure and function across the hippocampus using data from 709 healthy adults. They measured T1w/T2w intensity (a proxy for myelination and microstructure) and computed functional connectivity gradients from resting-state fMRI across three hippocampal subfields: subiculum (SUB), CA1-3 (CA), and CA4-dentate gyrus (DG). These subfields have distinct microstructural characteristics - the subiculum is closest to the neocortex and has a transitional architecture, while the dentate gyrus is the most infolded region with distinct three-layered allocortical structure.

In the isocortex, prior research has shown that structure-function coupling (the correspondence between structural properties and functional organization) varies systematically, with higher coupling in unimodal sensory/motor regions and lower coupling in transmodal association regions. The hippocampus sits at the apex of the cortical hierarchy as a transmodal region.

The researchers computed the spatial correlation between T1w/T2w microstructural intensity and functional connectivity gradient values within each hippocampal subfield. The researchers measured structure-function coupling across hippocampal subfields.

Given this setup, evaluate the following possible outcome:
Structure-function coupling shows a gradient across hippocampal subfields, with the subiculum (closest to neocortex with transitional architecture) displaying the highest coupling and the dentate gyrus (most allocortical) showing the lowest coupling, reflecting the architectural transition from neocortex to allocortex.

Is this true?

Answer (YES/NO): NO